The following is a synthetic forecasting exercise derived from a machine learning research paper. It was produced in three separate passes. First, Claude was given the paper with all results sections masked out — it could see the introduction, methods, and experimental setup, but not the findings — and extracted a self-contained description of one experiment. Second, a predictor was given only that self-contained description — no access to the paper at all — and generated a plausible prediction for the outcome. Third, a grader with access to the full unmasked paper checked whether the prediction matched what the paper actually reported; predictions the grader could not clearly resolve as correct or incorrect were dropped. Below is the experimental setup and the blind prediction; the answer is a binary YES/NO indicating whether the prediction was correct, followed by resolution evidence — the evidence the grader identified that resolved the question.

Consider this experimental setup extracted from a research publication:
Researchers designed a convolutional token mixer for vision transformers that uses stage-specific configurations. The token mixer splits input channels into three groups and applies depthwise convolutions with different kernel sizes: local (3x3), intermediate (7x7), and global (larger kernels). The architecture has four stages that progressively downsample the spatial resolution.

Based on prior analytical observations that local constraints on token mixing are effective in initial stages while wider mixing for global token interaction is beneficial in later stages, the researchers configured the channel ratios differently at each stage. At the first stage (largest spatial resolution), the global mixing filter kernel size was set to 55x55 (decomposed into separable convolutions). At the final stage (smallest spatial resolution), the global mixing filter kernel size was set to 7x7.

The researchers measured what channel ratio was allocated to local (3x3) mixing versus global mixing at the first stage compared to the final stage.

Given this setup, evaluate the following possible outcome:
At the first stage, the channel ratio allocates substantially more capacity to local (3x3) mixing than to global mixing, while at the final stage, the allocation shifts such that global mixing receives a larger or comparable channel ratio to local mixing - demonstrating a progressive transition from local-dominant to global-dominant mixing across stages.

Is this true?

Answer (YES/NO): YES